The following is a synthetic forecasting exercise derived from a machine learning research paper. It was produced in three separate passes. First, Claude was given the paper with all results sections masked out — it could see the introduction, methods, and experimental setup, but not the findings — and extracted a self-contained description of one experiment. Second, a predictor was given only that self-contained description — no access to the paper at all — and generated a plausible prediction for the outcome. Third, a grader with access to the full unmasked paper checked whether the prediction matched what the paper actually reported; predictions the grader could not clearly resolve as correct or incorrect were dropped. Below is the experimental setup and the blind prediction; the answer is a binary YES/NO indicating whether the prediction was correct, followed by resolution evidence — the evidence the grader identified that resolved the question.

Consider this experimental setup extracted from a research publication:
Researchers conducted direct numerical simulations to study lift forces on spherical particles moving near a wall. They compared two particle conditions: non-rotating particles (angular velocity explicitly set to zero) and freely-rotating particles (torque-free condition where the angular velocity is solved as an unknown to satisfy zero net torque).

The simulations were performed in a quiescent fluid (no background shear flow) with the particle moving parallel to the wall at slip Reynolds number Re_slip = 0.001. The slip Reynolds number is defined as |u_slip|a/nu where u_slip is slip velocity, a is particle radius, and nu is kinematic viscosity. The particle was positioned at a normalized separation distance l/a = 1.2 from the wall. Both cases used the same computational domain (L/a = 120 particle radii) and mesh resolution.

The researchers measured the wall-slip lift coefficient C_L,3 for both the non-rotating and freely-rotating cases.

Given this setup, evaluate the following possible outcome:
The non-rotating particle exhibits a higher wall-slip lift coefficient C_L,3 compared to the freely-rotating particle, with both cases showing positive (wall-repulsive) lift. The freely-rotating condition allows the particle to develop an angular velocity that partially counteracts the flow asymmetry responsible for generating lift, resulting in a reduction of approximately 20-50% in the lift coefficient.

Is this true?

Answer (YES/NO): NO